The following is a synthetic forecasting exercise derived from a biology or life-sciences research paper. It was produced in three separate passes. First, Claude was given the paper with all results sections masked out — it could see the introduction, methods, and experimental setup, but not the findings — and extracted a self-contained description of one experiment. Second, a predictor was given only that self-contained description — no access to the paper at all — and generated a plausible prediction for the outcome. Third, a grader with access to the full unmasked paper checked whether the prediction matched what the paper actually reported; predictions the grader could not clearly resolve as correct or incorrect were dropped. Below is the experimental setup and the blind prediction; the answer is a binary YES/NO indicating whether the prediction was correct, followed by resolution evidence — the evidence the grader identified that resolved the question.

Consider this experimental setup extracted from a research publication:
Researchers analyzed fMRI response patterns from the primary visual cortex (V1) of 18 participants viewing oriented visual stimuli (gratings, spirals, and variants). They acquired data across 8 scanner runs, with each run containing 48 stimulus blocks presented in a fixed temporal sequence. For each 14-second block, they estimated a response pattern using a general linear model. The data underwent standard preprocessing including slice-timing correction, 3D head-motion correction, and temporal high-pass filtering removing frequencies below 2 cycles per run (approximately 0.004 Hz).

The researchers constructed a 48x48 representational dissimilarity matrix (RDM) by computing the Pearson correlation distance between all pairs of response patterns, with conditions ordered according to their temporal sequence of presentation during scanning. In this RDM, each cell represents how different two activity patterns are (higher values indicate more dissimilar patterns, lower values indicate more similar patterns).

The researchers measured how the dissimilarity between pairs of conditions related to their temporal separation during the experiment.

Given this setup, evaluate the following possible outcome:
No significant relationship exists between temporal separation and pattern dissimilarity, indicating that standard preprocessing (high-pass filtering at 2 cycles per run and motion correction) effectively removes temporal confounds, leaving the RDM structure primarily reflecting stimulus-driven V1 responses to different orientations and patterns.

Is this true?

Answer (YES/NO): NO